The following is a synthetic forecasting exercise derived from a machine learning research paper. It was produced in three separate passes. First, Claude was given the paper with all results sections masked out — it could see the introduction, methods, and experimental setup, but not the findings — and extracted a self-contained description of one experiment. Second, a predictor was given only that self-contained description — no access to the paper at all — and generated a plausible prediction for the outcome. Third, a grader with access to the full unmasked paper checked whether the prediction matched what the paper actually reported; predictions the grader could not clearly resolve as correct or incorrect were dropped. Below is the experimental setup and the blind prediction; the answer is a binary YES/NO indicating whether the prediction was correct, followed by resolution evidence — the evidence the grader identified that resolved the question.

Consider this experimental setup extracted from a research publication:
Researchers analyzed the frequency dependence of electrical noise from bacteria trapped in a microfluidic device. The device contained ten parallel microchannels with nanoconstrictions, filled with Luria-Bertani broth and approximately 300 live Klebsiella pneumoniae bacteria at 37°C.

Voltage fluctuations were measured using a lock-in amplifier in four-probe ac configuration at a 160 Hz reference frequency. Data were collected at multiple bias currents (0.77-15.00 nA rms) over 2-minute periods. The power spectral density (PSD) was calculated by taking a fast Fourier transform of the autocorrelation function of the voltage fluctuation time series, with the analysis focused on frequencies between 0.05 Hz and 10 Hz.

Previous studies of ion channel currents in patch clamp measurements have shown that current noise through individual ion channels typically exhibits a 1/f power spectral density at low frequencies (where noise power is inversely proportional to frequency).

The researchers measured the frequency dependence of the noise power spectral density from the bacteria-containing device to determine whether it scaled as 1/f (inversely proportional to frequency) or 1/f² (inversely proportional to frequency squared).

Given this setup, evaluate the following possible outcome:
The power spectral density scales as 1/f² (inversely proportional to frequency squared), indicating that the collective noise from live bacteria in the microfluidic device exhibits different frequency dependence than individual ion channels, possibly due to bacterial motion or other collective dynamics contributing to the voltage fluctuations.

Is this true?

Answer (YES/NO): YES